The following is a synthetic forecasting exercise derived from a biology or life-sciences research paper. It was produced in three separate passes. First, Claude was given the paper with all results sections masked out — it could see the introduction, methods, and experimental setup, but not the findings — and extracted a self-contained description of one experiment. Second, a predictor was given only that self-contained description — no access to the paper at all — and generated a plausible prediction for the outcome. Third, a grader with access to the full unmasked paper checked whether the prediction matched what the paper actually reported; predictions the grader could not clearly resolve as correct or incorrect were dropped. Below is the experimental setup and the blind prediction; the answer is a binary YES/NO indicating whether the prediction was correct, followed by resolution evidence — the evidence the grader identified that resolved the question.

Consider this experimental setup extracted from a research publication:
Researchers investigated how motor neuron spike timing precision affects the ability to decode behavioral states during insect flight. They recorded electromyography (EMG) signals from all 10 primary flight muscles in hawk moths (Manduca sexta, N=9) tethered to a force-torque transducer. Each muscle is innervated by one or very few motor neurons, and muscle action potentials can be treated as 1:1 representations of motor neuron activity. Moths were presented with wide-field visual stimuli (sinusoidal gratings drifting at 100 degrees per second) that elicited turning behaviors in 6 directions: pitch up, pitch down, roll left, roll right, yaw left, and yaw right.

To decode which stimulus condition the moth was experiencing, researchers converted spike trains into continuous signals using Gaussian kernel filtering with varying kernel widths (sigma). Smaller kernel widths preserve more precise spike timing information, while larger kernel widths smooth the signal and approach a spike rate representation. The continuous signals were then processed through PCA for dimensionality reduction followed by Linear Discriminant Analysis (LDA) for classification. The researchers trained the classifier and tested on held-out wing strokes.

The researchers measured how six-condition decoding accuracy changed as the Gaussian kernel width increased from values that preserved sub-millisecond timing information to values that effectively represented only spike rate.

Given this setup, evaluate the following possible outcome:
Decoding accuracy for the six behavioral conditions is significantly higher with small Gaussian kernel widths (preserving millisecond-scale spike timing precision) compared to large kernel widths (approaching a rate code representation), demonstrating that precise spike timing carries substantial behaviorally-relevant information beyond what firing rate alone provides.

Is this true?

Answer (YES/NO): YES